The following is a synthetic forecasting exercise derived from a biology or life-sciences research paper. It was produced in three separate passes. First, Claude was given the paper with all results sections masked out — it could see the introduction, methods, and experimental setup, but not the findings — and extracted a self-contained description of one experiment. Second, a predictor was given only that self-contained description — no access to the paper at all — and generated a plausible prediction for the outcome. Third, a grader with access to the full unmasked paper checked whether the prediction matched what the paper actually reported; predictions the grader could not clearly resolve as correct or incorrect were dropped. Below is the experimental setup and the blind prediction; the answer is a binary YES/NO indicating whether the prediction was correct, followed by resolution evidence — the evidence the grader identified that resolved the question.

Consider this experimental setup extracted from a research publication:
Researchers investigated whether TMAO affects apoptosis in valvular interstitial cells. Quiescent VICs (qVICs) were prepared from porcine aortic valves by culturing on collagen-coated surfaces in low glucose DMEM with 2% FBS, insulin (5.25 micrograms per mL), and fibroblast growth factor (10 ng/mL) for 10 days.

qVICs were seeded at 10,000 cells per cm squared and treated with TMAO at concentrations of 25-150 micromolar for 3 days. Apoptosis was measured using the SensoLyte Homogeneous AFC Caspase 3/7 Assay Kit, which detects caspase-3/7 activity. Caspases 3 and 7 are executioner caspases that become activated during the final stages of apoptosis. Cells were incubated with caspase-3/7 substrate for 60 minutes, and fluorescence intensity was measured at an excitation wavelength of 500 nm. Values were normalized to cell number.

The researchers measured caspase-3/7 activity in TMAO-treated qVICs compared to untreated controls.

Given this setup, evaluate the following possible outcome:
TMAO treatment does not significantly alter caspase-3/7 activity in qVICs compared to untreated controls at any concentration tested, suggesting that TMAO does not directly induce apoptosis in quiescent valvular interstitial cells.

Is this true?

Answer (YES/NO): YES